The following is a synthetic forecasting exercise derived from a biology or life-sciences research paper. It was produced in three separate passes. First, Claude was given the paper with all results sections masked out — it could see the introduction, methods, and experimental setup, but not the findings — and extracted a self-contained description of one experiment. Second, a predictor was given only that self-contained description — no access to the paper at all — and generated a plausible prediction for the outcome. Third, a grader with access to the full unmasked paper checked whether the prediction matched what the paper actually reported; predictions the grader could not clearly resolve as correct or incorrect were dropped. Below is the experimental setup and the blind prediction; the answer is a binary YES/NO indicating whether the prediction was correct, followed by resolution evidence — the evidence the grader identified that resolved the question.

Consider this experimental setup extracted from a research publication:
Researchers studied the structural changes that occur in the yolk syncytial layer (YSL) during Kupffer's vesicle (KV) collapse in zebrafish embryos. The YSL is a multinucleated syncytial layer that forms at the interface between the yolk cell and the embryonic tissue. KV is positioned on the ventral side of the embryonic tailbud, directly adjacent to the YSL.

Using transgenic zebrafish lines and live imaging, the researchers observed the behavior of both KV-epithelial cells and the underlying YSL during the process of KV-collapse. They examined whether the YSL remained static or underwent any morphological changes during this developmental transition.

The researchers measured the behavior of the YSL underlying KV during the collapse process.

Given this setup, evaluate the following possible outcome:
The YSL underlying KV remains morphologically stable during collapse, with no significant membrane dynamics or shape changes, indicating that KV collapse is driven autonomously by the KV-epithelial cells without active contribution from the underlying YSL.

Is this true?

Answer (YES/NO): NO